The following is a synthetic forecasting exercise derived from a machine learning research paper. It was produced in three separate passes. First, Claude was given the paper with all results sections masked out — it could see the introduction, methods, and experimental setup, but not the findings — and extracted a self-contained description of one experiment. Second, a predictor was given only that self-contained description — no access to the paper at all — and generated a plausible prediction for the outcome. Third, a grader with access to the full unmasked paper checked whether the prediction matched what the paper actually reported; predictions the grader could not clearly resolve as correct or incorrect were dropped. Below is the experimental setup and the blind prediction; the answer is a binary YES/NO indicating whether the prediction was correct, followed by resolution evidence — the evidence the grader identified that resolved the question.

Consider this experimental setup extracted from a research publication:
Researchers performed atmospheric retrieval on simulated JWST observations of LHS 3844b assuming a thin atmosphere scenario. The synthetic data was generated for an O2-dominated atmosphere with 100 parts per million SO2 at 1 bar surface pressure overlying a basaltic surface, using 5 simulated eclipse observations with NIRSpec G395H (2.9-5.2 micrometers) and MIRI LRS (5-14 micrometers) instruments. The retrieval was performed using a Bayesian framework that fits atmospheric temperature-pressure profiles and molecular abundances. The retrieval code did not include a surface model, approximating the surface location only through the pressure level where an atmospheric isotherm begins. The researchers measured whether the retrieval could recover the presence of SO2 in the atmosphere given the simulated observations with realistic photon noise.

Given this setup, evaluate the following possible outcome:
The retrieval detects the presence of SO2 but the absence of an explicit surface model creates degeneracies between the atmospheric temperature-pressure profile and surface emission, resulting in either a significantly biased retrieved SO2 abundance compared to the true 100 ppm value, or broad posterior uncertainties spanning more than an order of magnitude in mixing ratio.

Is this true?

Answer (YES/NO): NO